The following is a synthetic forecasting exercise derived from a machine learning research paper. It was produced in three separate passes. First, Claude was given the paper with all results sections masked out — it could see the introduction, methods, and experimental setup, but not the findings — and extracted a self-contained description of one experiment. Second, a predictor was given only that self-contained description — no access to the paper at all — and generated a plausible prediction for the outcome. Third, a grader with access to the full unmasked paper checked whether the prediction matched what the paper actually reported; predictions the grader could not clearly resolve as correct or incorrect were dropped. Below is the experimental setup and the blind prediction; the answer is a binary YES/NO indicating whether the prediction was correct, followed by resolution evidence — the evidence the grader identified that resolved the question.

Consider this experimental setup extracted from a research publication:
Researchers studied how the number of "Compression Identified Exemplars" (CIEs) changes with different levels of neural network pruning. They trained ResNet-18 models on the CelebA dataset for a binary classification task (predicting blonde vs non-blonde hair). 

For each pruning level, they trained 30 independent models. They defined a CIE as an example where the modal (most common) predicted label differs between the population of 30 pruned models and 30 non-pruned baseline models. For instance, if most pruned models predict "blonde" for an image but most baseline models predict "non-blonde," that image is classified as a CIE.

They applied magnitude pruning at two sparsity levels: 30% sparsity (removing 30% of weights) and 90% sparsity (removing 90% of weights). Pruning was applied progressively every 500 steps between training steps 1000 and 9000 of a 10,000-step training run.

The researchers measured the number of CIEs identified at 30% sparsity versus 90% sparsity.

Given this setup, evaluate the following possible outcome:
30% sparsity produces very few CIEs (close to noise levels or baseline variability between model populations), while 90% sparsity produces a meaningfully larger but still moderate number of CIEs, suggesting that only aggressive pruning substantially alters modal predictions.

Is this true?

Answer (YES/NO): NO